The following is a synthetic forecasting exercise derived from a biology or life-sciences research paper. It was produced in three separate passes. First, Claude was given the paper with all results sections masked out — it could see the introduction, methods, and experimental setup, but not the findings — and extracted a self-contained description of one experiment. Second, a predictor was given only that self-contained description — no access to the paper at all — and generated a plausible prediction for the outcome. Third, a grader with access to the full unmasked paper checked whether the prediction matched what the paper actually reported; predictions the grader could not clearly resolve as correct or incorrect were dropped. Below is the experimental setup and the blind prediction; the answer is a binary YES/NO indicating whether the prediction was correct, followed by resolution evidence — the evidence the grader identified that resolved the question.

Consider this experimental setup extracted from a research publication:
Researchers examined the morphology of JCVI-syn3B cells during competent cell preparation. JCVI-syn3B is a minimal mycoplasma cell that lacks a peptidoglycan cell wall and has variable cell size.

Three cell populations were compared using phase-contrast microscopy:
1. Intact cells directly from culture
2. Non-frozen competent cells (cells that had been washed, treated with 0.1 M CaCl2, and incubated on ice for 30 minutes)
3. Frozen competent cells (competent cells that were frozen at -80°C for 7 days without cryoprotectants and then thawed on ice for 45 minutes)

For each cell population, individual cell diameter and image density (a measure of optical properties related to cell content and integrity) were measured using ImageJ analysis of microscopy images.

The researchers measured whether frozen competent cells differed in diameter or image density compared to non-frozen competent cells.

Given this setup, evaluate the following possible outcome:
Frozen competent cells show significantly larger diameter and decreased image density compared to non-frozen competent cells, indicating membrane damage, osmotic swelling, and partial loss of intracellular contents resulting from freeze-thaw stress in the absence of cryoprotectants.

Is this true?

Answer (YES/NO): NO